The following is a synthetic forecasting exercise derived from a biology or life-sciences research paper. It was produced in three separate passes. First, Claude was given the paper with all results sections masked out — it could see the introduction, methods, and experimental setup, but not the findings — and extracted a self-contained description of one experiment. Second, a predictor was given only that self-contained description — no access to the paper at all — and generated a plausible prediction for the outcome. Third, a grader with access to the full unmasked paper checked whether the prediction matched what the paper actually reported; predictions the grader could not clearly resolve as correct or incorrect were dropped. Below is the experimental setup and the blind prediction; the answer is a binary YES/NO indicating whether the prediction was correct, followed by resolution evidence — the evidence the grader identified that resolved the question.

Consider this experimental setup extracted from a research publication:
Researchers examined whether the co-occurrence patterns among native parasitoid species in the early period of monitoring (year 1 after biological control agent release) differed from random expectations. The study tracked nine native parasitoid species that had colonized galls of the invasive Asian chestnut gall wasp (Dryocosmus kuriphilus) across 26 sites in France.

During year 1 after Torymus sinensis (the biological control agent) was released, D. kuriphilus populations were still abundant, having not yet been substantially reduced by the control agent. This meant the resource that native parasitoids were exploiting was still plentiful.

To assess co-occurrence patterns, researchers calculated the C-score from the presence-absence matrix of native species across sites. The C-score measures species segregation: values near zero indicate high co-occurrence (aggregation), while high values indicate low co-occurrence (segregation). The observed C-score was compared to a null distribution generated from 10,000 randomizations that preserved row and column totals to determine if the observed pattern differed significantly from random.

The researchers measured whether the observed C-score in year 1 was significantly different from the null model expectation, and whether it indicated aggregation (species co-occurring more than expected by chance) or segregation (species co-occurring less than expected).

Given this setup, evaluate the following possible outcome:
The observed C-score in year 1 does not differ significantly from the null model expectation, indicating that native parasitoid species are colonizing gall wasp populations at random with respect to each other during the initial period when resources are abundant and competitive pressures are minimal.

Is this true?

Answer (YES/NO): YES